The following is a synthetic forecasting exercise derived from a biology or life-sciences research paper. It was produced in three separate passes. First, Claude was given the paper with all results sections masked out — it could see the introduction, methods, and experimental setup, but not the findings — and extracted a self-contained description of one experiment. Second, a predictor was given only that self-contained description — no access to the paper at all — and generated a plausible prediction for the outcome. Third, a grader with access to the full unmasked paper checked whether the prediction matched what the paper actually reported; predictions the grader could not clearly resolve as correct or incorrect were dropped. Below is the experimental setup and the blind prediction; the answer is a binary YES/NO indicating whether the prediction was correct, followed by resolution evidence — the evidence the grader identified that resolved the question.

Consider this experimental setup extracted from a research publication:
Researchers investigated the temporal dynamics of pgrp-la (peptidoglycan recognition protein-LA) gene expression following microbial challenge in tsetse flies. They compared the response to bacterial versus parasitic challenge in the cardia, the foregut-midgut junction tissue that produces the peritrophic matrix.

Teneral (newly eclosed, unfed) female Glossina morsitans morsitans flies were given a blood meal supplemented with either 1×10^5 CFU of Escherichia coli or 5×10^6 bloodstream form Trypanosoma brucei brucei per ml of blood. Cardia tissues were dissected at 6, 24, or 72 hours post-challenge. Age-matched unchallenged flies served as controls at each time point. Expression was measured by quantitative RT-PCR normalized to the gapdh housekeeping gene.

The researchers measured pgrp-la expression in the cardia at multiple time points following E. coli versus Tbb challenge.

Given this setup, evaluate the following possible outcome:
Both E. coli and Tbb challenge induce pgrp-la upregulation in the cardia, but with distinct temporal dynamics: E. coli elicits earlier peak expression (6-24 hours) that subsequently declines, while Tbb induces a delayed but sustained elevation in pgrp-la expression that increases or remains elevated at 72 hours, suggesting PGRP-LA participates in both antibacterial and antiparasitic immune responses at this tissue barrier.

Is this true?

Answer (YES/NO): NO